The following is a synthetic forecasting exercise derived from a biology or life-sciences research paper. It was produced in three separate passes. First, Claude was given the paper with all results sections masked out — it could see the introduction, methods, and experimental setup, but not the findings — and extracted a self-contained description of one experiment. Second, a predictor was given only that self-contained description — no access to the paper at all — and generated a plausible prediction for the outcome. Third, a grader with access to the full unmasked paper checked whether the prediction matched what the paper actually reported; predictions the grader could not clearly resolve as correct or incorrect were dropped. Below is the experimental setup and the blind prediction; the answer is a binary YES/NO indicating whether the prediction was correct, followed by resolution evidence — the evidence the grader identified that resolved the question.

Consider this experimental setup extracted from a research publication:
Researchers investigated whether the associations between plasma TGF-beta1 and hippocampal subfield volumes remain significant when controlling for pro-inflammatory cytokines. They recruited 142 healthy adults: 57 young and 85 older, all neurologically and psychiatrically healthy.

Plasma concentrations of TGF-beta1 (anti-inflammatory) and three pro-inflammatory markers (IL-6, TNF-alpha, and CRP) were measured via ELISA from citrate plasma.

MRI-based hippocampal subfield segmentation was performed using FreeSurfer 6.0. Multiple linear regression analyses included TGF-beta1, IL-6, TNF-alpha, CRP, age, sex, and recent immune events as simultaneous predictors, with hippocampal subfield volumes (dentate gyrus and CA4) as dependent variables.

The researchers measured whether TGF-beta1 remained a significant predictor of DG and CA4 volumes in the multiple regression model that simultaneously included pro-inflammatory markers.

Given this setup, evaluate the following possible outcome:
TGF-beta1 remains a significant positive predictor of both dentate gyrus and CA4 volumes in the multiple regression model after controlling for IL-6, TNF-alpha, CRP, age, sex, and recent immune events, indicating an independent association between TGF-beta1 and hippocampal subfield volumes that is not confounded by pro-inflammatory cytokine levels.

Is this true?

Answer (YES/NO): YES